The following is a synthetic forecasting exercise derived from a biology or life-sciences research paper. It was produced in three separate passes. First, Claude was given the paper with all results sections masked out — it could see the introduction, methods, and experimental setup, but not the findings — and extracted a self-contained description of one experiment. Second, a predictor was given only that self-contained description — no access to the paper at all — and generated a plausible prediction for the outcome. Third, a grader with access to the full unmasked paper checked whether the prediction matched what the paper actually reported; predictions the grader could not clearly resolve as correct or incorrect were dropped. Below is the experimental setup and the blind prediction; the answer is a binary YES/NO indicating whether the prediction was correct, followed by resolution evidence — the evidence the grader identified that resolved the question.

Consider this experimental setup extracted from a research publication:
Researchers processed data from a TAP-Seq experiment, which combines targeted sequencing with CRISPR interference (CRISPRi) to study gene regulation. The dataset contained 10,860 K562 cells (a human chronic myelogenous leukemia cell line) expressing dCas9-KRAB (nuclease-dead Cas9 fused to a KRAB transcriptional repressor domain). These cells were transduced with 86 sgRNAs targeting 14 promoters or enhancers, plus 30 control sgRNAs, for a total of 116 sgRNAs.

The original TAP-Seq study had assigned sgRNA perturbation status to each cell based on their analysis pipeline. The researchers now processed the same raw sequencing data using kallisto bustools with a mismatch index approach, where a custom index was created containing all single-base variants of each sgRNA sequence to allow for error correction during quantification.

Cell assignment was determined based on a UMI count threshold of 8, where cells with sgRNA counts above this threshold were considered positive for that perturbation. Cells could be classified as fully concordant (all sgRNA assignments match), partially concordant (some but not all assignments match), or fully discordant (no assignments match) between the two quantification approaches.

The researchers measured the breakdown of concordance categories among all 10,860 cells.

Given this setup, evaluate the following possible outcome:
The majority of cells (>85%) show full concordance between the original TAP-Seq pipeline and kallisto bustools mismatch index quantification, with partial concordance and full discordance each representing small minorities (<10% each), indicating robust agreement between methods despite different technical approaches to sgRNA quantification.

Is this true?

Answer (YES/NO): YES